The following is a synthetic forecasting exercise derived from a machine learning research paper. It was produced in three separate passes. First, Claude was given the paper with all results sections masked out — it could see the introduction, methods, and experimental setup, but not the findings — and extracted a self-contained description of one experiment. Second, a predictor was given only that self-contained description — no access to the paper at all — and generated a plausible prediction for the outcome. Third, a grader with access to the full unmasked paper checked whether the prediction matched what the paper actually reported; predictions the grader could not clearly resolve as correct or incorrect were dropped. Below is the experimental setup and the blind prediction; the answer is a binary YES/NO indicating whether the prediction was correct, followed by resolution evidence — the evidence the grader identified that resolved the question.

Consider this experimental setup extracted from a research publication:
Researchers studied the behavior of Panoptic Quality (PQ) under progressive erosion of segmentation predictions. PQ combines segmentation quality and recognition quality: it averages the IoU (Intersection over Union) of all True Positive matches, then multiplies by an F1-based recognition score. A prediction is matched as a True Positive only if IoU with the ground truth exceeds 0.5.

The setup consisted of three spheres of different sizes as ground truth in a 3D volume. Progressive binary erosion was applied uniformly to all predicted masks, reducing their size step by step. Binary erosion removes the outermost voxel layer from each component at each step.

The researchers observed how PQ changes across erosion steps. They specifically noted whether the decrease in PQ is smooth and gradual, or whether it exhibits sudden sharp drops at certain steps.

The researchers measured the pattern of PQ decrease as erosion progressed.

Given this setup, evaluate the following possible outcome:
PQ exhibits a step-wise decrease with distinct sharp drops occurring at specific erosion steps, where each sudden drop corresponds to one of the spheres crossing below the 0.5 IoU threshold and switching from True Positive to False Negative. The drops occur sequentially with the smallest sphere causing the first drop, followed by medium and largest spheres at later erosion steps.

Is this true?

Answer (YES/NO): NO